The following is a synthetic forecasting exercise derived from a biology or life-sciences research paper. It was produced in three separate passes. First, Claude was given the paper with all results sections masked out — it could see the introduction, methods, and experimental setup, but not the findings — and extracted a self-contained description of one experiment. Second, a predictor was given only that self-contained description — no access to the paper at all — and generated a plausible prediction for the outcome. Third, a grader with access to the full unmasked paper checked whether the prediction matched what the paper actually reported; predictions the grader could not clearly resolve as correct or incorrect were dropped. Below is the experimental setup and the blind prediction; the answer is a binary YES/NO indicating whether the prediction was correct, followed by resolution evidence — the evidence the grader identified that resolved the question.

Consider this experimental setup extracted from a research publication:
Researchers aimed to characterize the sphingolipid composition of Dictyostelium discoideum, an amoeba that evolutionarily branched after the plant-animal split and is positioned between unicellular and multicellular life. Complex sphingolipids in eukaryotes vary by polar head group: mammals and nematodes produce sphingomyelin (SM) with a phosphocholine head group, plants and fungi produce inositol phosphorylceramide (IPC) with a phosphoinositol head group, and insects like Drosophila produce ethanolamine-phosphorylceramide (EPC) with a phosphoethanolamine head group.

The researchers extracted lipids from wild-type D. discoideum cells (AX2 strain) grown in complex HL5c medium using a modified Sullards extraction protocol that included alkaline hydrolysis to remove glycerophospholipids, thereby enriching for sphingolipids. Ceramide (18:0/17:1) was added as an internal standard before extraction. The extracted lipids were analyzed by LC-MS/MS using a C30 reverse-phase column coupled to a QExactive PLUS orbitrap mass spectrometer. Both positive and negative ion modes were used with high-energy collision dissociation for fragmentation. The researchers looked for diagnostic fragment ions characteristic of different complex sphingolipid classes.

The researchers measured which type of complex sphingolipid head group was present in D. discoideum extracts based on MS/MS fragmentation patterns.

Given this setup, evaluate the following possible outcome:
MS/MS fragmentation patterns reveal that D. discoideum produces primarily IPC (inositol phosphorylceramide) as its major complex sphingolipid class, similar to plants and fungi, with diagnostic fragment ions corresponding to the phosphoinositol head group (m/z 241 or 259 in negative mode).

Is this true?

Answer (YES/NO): YES